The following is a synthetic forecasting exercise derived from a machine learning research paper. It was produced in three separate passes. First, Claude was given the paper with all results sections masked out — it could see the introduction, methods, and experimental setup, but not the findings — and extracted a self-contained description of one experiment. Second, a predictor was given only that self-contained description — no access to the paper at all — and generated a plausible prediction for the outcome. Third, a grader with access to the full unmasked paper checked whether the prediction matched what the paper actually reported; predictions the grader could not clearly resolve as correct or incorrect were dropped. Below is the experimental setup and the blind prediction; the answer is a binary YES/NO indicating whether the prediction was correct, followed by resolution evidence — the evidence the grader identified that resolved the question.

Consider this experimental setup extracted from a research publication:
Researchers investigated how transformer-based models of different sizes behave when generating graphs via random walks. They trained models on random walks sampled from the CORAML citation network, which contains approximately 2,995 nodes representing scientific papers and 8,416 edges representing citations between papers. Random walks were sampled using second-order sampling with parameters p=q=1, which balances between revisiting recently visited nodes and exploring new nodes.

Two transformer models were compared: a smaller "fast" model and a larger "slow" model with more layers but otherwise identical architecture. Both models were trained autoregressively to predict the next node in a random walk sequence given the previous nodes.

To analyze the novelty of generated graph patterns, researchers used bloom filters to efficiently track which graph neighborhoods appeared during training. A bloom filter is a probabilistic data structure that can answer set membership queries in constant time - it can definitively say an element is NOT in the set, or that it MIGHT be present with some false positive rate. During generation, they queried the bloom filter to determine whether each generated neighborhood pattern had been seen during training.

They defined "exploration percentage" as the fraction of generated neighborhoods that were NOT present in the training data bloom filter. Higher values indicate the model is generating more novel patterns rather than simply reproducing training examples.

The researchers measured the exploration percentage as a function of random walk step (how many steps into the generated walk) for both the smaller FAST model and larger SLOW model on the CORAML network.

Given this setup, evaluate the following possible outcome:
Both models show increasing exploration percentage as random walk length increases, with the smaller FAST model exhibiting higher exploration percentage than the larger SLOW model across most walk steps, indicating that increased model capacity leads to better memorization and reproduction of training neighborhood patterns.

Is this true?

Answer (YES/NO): NO